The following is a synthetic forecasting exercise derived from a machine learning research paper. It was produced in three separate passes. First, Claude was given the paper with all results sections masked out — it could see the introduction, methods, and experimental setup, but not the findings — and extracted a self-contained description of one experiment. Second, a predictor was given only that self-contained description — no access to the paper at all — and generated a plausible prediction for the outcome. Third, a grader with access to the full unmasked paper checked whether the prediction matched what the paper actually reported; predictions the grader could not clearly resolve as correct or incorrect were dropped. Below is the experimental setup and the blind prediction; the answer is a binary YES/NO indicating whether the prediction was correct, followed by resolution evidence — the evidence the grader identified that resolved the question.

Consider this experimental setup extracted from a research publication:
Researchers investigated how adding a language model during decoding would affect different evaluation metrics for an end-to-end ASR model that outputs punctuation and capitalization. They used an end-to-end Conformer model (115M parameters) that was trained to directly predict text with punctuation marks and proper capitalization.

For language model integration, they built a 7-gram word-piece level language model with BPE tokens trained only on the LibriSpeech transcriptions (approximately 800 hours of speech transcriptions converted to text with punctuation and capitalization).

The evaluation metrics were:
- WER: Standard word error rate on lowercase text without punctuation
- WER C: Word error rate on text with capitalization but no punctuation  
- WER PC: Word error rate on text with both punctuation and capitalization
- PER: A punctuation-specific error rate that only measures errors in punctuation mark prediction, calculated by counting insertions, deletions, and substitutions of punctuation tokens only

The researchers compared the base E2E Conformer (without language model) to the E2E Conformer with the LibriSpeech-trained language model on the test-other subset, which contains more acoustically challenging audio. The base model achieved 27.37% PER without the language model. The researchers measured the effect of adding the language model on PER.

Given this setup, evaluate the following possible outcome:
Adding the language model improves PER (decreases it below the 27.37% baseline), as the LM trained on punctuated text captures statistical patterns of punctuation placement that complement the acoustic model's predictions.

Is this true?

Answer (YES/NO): NO